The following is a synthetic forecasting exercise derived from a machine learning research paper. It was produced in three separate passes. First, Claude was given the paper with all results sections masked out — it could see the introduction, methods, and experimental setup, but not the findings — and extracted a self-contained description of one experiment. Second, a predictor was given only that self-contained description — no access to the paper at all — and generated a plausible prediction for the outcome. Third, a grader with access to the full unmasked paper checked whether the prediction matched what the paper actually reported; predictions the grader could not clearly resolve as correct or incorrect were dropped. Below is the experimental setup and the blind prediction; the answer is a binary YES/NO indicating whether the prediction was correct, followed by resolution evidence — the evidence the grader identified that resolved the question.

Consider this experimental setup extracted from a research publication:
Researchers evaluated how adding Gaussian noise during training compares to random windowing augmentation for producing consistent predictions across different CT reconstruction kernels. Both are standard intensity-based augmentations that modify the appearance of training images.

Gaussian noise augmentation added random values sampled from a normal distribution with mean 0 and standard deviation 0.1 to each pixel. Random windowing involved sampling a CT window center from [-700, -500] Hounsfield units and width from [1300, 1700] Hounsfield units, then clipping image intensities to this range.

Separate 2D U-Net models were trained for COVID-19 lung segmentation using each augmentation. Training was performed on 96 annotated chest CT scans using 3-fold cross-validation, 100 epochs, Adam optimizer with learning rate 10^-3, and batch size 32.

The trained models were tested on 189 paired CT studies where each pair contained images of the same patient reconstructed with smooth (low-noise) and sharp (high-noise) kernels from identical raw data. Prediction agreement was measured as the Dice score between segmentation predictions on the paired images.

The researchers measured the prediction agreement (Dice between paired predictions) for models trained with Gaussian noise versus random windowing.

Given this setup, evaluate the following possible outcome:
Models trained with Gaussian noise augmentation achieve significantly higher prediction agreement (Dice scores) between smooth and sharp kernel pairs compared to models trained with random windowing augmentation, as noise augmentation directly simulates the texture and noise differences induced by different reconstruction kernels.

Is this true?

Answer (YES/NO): YES